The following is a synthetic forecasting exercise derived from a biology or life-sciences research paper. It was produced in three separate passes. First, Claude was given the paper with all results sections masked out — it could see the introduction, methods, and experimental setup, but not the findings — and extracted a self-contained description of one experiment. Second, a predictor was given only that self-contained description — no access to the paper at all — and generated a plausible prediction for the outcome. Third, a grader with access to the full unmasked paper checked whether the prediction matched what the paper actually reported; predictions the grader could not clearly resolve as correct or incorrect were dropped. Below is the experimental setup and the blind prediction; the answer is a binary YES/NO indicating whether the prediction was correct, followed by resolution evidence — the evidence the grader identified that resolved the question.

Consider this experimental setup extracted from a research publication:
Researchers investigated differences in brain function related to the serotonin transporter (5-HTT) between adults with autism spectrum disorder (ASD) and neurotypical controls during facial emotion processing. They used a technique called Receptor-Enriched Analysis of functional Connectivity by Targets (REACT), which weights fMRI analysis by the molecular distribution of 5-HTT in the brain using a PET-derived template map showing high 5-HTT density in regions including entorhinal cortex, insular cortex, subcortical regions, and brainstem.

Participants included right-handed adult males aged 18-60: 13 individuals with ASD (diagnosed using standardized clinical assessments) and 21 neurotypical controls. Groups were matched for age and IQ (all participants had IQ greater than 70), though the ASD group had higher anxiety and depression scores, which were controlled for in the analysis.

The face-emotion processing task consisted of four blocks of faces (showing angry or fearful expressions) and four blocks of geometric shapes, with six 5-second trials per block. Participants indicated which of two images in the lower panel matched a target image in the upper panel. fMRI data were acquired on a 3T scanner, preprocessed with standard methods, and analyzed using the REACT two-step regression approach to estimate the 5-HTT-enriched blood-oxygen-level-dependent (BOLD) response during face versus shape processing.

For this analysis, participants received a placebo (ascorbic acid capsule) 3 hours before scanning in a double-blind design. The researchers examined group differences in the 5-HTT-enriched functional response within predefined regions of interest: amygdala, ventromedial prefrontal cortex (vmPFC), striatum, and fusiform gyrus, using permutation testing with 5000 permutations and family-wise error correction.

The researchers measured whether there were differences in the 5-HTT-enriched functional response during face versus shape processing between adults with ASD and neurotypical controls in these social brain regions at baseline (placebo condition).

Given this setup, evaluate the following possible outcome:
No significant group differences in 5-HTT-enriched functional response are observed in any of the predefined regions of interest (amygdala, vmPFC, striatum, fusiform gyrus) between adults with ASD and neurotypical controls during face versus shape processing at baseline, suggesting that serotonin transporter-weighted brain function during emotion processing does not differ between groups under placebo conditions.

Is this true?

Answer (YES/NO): NO